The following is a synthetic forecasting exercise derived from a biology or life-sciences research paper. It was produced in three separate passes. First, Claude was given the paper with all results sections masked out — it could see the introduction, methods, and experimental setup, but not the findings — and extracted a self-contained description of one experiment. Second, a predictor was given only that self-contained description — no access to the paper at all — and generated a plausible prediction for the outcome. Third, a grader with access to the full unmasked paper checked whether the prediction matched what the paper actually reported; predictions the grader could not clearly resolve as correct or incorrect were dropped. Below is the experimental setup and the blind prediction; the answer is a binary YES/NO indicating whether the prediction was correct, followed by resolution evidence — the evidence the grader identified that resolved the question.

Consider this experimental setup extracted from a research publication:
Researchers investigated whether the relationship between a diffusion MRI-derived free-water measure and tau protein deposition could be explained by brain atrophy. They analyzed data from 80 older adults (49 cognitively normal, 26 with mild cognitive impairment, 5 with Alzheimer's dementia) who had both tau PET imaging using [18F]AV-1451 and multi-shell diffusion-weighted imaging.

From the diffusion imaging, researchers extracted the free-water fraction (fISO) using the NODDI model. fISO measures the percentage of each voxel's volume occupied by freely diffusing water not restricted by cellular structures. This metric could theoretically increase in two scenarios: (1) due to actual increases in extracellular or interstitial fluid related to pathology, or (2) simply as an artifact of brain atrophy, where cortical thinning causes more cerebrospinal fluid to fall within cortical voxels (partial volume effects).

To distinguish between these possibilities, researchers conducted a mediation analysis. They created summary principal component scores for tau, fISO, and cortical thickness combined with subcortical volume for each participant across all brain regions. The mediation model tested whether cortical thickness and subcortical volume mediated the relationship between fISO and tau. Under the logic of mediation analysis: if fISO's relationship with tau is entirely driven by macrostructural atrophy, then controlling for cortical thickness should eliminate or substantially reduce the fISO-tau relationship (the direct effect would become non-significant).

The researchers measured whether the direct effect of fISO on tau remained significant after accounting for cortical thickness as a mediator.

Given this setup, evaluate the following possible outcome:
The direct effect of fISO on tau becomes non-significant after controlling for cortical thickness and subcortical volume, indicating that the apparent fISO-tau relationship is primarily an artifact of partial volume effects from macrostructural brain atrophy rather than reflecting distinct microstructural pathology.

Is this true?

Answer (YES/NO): NO